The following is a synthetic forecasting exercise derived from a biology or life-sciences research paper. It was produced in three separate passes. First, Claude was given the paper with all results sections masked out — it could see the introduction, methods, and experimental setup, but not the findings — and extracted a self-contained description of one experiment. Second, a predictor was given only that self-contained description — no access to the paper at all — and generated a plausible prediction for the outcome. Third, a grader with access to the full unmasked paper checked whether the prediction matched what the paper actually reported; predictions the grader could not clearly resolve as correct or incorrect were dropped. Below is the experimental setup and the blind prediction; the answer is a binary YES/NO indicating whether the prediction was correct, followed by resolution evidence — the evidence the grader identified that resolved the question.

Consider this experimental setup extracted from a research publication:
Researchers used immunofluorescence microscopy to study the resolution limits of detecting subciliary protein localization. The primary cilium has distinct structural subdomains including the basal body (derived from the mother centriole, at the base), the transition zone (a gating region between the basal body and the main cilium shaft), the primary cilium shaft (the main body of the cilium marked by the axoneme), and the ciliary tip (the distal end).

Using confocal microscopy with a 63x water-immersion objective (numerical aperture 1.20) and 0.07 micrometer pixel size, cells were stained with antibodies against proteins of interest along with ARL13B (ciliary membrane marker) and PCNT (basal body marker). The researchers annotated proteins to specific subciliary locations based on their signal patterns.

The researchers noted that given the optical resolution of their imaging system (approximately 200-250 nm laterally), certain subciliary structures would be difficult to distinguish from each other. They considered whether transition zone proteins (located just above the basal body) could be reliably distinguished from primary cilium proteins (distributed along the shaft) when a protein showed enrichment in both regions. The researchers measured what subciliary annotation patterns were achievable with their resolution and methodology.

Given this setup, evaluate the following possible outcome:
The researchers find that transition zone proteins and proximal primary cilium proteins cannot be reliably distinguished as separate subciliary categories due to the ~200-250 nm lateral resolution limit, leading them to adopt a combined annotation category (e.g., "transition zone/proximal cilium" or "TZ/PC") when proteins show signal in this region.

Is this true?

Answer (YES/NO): NO